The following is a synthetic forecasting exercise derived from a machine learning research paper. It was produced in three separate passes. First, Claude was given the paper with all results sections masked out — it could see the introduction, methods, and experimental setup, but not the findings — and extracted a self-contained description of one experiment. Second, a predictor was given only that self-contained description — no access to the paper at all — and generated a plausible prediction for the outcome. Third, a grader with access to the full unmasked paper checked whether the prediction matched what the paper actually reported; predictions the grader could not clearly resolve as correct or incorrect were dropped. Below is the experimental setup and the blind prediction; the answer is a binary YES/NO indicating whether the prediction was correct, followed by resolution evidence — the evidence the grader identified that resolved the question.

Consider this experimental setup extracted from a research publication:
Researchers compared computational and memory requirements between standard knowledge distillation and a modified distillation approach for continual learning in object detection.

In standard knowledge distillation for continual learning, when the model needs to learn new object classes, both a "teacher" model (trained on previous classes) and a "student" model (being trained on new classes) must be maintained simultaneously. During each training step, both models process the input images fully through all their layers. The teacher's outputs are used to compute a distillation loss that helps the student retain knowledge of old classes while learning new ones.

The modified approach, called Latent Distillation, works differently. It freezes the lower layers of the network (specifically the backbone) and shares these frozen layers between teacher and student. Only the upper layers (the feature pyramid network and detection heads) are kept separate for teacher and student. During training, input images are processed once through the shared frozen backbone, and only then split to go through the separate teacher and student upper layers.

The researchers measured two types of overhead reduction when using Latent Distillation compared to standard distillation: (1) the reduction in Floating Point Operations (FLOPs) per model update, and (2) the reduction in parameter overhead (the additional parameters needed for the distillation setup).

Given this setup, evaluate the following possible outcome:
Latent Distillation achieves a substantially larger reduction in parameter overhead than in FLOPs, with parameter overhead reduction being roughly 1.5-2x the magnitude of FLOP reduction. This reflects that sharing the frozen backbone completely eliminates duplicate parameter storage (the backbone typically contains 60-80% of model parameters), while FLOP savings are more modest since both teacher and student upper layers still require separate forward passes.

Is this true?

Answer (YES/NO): NO